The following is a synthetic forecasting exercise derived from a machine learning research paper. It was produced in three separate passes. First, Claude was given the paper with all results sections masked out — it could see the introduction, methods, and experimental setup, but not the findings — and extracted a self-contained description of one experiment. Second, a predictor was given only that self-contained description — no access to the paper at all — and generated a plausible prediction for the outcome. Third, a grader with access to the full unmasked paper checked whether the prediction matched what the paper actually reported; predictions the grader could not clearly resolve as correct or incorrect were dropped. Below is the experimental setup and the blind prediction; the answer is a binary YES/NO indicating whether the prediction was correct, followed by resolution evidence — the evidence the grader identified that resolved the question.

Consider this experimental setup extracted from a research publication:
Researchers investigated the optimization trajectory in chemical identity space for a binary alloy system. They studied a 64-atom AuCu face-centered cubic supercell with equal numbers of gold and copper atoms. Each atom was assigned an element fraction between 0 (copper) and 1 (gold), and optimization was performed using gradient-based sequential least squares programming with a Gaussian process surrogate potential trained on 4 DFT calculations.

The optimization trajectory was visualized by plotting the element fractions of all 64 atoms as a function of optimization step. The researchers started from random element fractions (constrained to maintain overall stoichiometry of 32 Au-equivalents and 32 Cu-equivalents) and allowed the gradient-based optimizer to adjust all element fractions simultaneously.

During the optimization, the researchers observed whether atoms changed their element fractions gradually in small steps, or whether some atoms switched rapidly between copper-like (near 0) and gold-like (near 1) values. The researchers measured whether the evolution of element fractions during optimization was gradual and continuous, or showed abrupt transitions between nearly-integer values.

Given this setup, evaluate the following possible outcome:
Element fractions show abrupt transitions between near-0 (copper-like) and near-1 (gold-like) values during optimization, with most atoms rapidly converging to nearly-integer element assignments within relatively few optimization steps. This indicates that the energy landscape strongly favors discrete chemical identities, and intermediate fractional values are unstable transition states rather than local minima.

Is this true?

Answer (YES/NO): NO